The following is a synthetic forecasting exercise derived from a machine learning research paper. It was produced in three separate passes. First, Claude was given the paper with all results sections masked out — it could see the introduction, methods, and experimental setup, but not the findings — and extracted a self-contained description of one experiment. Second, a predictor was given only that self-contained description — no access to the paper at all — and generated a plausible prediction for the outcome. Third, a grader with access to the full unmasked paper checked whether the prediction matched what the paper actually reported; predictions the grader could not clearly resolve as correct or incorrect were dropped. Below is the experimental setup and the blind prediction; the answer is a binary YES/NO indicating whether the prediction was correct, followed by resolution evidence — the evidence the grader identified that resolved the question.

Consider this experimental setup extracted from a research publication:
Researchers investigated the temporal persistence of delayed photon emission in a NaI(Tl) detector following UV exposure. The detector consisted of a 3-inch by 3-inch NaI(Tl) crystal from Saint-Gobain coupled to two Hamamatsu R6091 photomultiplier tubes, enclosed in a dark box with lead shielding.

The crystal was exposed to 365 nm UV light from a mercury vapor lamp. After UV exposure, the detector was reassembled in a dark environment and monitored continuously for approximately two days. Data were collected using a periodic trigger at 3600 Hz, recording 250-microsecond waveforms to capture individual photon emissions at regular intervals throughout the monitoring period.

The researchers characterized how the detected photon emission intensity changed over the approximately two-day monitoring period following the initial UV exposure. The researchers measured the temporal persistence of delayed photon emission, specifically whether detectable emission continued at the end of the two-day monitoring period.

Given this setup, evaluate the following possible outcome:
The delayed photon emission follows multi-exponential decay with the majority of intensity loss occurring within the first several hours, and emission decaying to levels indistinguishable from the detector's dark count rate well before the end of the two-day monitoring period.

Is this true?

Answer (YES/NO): NO